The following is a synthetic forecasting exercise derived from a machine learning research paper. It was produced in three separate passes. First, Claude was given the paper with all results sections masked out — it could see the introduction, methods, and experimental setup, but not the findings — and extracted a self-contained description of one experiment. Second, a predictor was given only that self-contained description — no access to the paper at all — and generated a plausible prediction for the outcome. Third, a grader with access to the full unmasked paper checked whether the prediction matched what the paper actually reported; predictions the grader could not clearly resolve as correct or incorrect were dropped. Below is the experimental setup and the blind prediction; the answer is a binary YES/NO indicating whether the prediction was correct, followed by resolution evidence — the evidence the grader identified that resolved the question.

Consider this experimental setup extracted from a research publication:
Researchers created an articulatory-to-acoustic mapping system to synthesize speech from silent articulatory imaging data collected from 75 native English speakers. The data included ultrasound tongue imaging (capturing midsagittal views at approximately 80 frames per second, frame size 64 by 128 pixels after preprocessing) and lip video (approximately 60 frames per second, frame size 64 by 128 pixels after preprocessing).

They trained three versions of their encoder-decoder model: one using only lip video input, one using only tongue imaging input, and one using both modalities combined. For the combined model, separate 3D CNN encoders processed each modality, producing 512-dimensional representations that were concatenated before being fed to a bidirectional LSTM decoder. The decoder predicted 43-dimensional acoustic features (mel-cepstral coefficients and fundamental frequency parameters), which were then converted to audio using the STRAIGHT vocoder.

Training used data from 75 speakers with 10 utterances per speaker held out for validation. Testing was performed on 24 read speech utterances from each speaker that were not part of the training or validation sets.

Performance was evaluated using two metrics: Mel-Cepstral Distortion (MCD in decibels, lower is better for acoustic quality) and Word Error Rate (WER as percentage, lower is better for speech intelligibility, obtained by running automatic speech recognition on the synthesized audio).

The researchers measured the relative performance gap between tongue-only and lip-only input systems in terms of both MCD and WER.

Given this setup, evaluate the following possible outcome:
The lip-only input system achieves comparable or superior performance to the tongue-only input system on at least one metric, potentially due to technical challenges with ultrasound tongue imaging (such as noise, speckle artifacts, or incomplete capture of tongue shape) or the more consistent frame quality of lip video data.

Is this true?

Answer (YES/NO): NO